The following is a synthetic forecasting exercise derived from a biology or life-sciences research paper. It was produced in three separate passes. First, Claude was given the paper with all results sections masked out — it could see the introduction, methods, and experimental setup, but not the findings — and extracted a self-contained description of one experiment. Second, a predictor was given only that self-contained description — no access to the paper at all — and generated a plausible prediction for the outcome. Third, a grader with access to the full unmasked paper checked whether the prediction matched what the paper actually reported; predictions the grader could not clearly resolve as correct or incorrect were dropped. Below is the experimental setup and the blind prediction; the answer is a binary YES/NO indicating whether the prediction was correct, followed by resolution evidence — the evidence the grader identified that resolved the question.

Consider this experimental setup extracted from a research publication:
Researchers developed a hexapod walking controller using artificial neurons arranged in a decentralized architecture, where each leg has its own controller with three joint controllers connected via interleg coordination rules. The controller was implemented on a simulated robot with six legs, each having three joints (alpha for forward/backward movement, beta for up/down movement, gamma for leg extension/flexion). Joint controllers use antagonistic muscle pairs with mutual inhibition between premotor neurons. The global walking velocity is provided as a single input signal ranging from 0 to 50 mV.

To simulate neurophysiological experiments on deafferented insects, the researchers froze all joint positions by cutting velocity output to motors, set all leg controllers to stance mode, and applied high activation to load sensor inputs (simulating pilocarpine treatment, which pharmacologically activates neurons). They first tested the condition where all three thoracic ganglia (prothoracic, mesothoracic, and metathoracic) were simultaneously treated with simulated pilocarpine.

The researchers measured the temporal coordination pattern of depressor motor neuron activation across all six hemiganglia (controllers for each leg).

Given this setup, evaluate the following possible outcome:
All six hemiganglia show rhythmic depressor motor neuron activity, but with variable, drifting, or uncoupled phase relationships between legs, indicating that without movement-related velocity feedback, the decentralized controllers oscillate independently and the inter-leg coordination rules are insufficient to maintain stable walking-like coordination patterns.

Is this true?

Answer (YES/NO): NO